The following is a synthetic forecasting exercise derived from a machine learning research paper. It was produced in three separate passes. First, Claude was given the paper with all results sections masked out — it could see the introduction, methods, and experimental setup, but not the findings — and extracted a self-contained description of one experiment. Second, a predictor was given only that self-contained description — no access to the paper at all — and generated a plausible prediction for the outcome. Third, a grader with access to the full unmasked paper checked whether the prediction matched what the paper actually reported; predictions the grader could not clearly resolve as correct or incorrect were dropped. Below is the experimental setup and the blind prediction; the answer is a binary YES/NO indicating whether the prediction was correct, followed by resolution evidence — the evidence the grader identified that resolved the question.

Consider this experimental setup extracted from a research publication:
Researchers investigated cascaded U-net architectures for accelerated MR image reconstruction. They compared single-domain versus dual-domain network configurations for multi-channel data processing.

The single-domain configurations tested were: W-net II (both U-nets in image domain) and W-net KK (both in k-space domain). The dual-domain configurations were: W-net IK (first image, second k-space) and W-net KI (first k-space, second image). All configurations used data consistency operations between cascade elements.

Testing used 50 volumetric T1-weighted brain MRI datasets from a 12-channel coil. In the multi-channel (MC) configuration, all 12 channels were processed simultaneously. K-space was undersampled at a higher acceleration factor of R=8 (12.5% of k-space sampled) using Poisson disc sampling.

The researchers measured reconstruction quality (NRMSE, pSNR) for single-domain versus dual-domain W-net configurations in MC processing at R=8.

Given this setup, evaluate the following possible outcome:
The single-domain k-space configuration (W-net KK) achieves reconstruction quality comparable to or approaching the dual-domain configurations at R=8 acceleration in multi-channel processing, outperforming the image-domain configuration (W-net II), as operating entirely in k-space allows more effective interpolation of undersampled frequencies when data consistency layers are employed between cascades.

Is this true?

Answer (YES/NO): NO